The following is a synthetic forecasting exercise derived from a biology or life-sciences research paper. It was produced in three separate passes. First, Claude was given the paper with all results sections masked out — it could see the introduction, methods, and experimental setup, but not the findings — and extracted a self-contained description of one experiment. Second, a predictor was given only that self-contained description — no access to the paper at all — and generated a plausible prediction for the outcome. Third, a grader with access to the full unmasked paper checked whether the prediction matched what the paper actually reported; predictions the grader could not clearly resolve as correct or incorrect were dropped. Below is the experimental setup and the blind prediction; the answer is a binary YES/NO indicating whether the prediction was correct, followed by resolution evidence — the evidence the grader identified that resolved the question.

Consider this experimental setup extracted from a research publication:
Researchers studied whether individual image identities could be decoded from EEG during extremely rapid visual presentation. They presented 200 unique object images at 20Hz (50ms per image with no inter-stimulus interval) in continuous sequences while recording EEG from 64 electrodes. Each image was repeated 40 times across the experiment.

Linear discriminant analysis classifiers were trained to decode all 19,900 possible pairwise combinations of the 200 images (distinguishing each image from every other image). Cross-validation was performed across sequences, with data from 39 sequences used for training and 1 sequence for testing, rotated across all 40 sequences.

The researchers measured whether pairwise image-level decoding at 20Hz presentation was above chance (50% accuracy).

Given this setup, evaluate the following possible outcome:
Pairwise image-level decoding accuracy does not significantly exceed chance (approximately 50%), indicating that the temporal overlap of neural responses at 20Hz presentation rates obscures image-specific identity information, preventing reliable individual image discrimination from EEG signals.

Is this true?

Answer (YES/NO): NO